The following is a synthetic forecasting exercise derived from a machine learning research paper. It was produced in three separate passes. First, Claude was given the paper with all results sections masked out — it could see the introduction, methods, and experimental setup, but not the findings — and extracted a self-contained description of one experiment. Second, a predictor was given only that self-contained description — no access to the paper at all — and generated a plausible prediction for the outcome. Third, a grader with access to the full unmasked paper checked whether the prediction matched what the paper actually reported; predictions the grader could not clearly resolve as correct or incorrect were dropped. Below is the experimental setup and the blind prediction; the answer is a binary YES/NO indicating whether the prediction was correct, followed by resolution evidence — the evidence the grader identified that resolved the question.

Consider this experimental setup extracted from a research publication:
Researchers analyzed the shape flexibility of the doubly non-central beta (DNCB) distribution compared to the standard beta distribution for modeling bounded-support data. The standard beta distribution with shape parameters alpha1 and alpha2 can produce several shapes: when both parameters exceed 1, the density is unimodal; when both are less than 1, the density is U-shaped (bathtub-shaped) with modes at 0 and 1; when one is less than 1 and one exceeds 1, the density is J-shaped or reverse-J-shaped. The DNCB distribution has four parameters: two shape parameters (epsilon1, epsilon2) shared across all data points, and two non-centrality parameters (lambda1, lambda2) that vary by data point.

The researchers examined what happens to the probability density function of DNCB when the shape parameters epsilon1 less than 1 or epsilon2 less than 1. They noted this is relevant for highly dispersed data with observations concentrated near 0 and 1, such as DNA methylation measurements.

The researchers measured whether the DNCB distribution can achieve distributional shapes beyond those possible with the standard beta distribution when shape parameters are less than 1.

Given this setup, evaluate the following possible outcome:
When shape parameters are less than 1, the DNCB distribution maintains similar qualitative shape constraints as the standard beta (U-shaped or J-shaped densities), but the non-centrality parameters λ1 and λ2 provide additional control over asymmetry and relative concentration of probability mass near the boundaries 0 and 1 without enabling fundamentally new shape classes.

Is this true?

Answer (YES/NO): NO